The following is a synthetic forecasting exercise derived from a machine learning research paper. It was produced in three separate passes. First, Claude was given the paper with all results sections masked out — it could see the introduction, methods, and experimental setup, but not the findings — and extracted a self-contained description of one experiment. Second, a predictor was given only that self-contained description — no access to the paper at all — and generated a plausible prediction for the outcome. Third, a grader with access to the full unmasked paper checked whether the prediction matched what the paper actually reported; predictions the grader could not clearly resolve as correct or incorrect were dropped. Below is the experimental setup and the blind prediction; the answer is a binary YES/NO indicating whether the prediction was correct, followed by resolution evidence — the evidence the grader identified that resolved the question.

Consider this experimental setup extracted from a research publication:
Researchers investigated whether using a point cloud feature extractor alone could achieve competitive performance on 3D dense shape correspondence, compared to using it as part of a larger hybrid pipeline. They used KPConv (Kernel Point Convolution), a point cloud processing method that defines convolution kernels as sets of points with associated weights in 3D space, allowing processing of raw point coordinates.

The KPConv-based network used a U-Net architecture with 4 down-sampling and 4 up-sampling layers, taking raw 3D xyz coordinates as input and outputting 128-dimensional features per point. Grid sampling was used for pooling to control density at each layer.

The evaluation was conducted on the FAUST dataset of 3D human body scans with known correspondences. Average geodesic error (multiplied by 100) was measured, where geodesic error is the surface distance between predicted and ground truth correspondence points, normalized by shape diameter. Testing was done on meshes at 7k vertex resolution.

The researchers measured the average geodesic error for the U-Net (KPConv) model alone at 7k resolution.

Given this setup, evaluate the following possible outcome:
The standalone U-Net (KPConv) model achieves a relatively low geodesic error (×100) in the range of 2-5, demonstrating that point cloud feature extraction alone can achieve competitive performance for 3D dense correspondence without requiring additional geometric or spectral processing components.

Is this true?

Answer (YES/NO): YES